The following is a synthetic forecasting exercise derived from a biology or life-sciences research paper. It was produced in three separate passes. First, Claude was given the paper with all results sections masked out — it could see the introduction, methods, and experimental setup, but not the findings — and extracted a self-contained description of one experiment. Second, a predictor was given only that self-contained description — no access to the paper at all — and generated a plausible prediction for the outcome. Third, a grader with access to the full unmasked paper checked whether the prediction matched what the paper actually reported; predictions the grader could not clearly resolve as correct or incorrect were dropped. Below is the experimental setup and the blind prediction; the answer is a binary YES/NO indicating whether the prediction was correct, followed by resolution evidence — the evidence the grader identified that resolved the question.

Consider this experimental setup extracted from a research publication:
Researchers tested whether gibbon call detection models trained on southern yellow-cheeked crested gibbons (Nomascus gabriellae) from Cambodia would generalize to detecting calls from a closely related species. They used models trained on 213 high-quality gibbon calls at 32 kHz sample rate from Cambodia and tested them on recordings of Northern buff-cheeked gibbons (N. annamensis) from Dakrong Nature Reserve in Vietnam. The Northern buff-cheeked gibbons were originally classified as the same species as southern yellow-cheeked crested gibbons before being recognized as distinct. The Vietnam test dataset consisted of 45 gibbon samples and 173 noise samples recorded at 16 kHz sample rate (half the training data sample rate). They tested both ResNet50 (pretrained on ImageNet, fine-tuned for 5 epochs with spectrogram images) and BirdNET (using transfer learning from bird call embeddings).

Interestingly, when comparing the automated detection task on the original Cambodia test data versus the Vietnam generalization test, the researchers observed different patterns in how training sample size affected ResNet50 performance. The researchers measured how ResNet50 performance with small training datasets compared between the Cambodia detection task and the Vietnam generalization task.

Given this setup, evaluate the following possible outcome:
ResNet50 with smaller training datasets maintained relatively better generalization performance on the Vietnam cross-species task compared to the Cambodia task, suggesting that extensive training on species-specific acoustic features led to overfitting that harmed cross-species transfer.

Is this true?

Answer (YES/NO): YES